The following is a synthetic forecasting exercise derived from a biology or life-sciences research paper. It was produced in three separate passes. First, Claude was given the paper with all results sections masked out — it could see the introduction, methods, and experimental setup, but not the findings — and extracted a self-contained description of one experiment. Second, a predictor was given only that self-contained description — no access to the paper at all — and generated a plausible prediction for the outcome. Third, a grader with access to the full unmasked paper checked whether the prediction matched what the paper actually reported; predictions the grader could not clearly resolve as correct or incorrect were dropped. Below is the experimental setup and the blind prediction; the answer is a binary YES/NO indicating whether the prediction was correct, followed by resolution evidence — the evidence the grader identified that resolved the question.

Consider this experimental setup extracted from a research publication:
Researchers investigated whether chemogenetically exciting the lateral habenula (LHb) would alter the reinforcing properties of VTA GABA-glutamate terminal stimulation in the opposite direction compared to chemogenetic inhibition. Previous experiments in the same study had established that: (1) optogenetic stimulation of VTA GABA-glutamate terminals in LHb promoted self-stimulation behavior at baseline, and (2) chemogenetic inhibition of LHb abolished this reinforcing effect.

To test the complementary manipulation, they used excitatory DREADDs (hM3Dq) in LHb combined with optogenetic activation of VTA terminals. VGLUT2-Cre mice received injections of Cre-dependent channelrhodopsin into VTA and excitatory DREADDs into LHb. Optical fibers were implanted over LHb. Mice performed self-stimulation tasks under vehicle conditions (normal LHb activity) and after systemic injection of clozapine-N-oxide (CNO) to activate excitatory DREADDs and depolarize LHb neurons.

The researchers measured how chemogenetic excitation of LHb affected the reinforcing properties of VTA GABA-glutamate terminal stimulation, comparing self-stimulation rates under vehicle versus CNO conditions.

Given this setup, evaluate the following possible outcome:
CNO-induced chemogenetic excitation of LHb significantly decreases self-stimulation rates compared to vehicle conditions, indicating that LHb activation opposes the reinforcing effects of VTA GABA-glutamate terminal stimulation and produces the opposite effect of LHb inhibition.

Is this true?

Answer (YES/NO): NO